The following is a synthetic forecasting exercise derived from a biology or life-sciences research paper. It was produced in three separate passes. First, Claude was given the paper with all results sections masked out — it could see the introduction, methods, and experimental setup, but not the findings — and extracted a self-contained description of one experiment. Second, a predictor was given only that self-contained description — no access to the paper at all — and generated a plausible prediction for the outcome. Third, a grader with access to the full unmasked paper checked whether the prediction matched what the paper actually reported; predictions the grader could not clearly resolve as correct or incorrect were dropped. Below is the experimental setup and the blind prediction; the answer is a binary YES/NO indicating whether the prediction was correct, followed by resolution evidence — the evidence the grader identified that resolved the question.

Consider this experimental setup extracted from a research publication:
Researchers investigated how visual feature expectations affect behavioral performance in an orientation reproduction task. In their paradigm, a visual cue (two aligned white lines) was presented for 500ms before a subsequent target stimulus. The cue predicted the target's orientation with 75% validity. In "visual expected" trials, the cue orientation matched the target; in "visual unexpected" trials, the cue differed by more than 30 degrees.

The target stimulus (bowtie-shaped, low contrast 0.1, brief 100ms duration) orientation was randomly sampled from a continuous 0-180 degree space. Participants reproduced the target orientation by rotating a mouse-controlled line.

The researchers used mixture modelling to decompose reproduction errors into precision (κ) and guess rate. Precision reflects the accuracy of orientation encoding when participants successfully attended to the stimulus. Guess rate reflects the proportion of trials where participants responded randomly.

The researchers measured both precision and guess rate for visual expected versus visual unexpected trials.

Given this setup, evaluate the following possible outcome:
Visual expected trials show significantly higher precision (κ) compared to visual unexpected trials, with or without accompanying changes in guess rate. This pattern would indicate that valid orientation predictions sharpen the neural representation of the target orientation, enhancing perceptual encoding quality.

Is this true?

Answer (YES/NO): NO